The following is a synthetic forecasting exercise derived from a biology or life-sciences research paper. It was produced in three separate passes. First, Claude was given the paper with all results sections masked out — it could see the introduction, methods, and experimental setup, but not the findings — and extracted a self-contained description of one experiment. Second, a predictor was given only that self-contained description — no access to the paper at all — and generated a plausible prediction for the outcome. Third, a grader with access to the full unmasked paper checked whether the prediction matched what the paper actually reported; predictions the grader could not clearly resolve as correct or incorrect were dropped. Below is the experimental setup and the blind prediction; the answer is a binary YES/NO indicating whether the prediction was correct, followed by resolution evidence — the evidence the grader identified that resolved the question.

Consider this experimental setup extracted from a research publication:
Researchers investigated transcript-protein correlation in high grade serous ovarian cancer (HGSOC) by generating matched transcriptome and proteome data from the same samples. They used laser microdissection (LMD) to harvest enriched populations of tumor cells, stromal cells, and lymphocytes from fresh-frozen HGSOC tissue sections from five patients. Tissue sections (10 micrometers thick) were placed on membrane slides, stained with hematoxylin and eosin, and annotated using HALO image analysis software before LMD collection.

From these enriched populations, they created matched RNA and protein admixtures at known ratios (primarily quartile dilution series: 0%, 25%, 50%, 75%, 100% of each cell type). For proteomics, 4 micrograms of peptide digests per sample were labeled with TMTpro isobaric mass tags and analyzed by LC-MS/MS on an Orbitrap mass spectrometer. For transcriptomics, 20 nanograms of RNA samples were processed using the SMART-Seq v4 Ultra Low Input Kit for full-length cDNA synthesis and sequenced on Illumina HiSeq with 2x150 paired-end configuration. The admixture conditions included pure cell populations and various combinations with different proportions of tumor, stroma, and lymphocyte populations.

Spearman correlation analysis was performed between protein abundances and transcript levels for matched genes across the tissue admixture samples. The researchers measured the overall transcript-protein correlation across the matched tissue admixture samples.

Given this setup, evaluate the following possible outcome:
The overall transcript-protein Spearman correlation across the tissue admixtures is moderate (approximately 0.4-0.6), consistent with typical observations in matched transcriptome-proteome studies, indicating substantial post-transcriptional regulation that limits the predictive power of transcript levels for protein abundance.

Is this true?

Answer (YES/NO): NO